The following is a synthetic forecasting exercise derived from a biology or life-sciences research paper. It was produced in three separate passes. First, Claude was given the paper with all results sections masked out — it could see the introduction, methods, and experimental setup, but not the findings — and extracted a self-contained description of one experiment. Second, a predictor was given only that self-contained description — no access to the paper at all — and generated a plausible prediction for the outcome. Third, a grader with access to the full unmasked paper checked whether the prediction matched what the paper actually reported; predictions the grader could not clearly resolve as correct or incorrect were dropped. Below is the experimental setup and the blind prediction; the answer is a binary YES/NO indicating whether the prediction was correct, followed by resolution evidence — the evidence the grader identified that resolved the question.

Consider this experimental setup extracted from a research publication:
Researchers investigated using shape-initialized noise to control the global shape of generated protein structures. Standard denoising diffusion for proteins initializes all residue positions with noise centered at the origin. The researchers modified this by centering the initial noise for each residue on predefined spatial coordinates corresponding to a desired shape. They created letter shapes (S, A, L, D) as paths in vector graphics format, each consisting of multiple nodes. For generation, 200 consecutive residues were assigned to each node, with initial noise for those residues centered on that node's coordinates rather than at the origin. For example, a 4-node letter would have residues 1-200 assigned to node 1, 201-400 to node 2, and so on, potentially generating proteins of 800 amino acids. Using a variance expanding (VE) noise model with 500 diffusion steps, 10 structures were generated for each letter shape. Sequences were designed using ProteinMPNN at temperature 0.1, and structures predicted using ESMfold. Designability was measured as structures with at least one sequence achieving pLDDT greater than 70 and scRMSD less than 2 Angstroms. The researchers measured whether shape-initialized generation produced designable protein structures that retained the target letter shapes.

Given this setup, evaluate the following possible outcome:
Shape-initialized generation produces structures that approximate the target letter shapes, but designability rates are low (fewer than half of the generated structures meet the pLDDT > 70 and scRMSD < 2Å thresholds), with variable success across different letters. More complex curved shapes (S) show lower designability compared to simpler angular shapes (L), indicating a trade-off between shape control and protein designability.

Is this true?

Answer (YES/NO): NO